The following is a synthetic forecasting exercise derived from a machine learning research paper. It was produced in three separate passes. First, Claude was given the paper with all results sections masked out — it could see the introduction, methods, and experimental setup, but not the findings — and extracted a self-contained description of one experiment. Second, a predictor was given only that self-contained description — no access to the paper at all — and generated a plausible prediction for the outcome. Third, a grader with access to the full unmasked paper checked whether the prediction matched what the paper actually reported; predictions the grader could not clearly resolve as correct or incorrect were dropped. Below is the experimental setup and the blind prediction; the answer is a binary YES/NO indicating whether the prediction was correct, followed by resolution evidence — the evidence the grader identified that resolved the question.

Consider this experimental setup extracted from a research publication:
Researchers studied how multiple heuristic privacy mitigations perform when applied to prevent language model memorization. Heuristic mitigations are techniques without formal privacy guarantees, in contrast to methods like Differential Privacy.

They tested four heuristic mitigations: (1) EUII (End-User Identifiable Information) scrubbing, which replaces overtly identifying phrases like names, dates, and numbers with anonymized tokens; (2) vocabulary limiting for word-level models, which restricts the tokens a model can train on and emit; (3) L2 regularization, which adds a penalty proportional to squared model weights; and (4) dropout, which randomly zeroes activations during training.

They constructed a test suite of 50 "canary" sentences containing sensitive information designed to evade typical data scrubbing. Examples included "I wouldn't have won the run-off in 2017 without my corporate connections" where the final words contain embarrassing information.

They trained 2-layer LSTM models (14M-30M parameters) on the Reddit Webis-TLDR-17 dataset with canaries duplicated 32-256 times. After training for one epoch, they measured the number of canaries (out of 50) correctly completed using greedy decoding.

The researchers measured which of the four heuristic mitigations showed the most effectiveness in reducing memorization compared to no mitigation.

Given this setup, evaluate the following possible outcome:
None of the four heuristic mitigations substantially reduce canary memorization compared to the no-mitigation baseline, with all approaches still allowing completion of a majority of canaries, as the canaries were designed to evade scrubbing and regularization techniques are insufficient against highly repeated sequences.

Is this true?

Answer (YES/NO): NO